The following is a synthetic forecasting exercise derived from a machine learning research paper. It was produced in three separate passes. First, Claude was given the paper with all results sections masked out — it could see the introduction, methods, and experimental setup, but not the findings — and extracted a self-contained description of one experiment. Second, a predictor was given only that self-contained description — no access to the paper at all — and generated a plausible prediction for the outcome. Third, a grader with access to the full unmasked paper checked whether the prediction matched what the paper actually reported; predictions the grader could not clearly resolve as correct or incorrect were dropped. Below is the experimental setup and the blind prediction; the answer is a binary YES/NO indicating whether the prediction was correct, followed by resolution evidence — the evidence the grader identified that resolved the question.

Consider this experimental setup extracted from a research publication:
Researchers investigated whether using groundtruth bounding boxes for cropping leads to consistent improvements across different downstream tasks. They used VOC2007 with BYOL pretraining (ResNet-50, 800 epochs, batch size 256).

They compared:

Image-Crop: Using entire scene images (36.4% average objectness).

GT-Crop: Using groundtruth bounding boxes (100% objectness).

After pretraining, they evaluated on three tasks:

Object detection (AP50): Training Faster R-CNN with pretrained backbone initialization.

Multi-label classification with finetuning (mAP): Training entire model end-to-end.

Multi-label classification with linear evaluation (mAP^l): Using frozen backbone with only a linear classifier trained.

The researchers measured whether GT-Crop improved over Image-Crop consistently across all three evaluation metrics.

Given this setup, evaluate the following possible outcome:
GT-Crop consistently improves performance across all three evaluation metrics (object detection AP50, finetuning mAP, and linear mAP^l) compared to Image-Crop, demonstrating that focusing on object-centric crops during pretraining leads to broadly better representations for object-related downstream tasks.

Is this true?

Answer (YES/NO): NO